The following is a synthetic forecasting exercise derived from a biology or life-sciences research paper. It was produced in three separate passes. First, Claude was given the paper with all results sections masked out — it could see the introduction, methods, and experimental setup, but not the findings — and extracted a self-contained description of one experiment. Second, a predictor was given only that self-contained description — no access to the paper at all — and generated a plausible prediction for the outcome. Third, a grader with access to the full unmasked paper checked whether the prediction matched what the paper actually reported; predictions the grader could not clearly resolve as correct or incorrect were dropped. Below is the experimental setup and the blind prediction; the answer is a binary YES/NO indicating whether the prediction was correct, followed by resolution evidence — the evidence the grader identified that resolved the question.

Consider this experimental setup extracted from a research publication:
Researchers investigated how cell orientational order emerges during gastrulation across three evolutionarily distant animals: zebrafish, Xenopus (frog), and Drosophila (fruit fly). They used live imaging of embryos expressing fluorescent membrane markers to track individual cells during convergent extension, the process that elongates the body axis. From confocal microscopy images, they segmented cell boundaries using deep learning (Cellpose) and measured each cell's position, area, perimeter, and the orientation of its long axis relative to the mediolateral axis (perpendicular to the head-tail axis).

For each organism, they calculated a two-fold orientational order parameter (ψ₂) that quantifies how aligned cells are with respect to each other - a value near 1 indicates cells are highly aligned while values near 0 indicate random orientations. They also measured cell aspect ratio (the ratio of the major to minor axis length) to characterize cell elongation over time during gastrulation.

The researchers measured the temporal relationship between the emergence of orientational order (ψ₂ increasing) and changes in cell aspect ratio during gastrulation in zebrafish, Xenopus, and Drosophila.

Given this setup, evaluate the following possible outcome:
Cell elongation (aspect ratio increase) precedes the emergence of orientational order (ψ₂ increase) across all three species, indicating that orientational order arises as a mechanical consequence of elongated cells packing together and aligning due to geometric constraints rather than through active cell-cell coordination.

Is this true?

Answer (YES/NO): NO